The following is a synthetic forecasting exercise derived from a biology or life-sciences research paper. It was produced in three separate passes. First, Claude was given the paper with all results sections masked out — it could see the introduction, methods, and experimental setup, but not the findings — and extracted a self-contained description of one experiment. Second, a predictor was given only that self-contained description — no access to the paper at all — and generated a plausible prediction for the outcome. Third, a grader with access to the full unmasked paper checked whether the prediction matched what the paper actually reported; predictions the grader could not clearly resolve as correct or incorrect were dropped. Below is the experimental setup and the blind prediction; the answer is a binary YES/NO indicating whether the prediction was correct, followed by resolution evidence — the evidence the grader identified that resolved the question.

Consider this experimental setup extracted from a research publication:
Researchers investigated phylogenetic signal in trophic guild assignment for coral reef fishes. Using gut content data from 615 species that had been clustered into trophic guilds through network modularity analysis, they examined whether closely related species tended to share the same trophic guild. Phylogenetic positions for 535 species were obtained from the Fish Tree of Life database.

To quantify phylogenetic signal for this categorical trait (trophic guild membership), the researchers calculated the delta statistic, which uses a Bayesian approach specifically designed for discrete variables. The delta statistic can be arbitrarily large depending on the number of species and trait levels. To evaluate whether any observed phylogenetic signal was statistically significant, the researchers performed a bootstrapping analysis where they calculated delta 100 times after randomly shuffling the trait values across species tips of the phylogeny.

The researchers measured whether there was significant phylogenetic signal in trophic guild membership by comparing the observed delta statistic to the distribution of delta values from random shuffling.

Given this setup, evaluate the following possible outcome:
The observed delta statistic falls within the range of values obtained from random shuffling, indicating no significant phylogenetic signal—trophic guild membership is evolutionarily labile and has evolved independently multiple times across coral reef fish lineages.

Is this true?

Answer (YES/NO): NO